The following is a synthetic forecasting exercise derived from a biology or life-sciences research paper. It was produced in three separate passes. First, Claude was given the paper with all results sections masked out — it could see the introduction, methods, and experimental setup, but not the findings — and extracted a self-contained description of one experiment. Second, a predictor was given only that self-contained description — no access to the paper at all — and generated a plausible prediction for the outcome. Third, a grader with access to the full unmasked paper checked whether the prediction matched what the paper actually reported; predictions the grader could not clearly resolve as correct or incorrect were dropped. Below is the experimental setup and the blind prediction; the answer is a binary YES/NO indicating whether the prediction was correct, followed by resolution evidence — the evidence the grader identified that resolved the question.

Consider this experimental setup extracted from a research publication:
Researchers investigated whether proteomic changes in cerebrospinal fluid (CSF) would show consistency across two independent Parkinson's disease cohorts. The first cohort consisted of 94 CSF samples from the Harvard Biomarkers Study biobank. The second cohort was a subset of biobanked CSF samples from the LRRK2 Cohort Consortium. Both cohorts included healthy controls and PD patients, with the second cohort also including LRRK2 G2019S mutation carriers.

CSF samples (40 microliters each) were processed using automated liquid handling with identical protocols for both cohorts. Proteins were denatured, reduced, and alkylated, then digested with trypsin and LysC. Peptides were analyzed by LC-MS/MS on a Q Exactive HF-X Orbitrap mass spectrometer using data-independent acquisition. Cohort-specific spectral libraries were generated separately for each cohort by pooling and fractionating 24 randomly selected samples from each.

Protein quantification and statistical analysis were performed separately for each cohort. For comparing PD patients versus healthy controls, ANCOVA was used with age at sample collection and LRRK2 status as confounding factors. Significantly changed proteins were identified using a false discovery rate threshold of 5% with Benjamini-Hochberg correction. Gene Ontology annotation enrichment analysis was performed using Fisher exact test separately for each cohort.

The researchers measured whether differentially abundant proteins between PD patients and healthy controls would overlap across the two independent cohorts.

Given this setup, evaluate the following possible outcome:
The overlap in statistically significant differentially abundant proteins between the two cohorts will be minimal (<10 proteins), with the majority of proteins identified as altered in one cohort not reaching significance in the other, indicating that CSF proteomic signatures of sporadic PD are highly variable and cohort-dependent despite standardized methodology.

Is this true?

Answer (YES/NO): NO